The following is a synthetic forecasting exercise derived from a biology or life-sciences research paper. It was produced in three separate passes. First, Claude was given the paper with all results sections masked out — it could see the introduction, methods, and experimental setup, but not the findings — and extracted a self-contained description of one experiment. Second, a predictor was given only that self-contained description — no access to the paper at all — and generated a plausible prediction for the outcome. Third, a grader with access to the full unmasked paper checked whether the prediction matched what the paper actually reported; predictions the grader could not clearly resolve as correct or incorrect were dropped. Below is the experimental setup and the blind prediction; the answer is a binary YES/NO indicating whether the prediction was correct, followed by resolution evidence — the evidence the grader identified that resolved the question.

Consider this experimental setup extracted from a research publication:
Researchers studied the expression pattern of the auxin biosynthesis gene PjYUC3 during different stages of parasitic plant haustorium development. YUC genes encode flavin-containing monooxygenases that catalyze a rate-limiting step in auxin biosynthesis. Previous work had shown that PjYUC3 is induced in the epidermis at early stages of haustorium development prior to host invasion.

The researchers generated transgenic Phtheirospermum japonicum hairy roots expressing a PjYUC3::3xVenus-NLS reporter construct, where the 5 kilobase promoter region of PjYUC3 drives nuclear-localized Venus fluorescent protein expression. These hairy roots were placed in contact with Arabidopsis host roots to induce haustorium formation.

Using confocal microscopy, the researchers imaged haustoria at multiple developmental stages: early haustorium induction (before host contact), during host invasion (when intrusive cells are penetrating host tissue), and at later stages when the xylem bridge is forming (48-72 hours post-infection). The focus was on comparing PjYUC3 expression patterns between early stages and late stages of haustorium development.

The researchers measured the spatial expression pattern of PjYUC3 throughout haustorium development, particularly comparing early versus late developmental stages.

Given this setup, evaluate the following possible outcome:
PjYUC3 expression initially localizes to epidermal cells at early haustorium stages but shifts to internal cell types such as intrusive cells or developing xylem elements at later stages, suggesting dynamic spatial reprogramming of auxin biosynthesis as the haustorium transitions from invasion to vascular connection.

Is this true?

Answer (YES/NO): NO